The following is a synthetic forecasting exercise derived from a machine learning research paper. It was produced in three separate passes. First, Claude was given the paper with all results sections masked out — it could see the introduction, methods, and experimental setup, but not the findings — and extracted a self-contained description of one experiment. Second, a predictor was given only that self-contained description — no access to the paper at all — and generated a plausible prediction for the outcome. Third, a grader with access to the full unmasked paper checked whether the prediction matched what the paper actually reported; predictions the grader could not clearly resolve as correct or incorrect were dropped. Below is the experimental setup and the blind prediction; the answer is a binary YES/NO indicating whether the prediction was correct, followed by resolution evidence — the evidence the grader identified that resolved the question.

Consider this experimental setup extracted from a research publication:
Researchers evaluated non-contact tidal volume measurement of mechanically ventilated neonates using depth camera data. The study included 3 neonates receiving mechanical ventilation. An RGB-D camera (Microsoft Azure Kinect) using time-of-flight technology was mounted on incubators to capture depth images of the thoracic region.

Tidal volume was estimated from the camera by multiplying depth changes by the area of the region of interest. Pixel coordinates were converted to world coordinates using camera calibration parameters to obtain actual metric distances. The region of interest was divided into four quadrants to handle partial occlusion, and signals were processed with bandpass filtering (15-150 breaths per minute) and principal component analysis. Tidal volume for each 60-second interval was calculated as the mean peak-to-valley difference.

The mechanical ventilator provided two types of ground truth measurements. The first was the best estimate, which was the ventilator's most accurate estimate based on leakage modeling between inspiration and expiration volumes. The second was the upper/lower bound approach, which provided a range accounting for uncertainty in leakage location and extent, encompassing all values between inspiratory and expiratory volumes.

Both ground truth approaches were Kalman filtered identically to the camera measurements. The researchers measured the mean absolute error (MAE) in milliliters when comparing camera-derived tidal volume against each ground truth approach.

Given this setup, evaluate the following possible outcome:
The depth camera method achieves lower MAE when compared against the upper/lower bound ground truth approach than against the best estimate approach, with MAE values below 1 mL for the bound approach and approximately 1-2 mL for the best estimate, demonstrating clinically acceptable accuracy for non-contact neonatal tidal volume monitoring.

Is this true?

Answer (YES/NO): NO